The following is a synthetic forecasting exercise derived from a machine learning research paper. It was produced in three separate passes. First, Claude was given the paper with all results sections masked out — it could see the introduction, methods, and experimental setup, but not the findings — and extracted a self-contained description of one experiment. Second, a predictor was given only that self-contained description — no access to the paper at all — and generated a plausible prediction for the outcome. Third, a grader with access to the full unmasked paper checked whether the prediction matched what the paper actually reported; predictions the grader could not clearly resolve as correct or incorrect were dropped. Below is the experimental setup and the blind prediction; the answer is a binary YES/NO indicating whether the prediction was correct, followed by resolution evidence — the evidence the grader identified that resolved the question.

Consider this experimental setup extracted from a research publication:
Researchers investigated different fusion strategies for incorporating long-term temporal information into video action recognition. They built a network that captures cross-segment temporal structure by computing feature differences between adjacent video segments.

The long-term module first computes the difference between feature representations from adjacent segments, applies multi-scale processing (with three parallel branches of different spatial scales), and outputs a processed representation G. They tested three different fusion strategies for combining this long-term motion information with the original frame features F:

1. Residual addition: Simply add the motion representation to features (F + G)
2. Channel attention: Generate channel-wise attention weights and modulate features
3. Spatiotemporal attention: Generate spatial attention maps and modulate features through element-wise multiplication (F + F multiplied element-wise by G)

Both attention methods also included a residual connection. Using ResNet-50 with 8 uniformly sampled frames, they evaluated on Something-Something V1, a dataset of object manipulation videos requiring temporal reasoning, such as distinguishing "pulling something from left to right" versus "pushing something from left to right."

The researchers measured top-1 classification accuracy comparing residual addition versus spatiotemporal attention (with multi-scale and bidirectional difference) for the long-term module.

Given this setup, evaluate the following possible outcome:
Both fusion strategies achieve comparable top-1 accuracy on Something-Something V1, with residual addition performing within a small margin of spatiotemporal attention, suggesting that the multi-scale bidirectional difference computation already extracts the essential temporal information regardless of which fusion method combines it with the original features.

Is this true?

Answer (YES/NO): NO